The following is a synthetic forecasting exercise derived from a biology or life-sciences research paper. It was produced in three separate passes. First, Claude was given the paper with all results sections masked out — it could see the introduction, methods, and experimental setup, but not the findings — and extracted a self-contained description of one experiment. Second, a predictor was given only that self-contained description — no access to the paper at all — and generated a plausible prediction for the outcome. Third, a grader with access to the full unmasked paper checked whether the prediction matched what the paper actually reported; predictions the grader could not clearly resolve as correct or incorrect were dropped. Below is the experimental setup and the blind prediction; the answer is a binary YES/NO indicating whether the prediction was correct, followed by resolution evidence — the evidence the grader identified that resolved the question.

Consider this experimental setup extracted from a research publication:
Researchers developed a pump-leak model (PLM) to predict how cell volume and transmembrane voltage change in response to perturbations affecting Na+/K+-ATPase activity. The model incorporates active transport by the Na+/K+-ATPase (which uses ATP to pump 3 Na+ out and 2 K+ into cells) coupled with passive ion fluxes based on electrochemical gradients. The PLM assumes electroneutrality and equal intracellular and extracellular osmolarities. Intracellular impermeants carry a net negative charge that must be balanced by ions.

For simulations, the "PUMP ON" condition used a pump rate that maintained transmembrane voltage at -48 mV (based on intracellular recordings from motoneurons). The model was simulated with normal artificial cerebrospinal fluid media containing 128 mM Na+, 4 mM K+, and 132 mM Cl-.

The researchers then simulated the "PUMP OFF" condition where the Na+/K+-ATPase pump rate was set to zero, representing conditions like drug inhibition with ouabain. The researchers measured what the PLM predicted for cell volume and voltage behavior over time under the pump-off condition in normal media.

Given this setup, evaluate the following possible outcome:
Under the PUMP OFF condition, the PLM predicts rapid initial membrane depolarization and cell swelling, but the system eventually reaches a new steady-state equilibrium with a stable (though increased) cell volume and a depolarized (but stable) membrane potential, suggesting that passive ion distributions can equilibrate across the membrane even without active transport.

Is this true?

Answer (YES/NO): NO